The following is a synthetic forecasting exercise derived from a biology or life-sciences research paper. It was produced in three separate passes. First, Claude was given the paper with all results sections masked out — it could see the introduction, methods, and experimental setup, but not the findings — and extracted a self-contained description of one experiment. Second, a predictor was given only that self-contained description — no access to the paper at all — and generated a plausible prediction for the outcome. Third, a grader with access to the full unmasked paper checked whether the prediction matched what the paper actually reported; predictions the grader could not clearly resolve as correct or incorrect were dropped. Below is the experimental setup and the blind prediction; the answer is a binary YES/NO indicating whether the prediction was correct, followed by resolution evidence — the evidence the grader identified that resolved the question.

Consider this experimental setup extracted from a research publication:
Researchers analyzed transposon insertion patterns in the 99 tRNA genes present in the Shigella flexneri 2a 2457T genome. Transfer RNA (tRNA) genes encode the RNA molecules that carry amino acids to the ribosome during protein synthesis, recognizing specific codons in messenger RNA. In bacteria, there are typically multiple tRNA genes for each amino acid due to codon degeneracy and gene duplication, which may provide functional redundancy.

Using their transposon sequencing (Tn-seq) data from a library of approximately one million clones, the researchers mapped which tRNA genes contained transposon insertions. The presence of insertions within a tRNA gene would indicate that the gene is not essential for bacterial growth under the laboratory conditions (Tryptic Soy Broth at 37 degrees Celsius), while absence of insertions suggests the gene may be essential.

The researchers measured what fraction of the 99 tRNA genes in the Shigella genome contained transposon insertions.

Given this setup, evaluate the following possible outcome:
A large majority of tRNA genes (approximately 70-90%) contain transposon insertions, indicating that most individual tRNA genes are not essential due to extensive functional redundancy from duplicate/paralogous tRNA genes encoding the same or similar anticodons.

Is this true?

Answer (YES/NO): NO